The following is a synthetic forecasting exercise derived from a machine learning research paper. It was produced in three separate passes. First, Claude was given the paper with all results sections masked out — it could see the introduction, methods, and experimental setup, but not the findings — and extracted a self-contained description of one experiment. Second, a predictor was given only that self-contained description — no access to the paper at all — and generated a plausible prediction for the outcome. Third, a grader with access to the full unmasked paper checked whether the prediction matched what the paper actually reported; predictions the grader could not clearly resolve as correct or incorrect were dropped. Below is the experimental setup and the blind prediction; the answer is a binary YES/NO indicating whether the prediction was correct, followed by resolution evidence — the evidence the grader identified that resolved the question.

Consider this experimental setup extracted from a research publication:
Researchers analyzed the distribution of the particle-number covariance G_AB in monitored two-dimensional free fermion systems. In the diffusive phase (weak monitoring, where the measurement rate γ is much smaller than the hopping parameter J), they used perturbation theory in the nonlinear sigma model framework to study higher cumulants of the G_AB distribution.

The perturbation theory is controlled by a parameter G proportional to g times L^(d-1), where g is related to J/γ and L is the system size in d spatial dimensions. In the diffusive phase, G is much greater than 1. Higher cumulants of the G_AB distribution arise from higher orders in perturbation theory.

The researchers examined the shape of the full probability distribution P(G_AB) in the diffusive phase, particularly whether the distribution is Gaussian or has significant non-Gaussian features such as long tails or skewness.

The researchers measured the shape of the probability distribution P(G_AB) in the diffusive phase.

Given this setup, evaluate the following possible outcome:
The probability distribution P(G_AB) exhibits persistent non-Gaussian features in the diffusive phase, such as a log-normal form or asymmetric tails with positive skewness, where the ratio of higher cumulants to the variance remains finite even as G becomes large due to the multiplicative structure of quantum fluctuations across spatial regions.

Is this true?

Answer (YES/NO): NO